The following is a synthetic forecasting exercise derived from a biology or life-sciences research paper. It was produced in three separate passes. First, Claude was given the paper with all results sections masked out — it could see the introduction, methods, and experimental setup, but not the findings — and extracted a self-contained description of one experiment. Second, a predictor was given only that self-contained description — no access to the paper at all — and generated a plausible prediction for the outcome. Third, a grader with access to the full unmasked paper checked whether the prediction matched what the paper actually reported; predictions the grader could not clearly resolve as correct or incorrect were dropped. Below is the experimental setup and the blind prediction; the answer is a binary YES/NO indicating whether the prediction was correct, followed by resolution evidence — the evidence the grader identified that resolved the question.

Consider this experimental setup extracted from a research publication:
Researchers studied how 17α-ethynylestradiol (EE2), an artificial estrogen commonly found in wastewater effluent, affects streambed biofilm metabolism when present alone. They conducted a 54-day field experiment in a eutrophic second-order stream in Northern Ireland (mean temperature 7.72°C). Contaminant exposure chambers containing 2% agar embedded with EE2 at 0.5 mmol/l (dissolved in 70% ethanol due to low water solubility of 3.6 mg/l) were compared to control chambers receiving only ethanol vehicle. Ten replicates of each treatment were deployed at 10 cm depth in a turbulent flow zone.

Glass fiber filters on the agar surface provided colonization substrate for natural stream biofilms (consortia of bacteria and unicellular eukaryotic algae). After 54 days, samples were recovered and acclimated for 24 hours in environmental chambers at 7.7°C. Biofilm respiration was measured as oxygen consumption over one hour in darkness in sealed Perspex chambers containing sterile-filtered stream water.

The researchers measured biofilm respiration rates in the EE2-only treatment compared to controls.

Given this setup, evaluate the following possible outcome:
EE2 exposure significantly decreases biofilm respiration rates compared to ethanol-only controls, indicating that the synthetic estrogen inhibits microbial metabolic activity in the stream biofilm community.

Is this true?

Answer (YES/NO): NO